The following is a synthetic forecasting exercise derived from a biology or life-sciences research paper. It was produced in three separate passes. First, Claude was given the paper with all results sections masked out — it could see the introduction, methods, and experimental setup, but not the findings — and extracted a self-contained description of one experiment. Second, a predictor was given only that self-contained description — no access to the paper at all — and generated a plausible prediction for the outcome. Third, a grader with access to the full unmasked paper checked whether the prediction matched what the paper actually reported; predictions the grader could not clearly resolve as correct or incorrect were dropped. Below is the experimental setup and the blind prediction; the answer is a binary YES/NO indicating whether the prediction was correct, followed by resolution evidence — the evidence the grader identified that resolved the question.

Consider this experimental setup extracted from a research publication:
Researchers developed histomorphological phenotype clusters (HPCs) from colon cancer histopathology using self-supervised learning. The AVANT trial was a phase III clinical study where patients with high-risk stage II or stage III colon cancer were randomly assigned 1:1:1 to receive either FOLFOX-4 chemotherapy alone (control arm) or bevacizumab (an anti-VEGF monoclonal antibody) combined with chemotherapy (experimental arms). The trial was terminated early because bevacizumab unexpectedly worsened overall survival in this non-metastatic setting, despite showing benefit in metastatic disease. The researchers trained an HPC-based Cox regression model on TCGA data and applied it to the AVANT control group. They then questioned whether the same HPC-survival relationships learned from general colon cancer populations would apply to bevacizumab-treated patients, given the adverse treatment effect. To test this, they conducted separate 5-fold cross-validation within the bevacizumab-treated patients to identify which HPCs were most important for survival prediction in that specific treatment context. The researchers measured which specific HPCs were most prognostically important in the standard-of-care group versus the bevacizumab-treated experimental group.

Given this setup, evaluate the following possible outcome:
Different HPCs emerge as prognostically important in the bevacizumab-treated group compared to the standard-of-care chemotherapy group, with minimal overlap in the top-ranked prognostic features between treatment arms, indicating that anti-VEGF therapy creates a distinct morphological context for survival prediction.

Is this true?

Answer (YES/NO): NO